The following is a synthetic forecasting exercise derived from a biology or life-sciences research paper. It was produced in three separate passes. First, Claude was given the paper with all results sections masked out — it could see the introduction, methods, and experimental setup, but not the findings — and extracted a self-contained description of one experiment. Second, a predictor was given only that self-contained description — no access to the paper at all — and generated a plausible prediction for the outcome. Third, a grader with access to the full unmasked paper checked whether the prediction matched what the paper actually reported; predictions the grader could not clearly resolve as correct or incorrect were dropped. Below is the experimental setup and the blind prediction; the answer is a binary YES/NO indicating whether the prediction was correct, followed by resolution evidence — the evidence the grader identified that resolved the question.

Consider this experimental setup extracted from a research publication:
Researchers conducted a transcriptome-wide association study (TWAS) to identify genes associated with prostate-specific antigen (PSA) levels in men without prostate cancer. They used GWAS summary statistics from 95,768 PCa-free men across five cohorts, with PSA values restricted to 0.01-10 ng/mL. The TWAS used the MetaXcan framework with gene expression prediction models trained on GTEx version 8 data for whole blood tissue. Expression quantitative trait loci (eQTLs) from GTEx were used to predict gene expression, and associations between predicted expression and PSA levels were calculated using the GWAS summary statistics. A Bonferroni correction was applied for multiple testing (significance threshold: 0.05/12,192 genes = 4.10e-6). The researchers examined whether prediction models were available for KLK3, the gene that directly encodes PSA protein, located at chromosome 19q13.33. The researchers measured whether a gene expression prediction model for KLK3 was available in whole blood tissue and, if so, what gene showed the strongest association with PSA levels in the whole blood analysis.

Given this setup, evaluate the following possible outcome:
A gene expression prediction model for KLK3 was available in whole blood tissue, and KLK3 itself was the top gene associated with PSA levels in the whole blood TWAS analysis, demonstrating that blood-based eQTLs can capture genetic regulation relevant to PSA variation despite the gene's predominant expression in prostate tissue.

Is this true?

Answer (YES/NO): NO